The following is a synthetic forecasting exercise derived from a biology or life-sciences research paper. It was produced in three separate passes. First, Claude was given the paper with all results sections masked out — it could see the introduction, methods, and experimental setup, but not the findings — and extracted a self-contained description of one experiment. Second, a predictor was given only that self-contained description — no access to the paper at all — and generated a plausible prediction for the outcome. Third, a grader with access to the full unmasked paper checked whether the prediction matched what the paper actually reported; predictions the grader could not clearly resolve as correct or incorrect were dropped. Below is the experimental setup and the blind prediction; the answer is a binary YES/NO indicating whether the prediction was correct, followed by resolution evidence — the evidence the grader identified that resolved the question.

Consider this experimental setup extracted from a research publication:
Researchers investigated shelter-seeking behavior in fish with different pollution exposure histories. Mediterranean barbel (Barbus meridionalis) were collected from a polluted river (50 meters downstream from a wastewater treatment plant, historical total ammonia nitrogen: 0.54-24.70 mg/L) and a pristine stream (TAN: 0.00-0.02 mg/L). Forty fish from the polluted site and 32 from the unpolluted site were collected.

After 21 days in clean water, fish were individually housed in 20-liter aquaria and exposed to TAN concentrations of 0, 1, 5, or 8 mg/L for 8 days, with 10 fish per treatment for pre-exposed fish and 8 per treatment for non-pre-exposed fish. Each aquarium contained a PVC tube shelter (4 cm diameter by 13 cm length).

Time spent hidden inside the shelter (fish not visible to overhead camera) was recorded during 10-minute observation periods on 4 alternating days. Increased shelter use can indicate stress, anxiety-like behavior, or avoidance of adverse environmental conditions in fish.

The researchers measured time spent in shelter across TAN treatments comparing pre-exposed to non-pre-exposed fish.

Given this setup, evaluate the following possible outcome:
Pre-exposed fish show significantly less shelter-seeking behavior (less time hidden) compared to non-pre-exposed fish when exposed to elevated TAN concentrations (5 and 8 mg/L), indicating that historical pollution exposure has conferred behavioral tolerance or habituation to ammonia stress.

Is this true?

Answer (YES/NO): NO